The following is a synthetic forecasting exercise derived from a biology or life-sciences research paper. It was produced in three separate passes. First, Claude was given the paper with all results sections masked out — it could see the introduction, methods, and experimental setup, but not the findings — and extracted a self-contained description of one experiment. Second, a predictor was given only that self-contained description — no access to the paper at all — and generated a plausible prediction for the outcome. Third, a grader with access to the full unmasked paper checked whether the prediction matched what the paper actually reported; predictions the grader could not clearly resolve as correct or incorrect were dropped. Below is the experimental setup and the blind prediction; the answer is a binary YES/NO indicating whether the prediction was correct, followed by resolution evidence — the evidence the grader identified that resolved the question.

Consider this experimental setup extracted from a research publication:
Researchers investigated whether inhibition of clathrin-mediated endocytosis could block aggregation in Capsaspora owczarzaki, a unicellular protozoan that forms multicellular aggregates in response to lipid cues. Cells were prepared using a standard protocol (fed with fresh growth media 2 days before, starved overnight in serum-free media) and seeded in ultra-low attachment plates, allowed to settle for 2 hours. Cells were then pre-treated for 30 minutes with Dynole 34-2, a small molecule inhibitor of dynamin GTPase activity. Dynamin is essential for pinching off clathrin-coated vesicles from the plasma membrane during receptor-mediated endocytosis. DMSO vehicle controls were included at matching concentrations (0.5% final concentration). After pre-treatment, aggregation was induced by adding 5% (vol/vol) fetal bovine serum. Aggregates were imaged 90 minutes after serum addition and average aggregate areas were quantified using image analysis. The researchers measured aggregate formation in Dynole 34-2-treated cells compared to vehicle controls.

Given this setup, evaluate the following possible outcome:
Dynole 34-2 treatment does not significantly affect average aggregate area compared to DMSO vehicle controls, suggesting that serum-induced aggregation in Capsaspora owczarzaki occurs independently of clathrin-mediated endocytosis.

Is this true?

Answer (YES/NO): NO